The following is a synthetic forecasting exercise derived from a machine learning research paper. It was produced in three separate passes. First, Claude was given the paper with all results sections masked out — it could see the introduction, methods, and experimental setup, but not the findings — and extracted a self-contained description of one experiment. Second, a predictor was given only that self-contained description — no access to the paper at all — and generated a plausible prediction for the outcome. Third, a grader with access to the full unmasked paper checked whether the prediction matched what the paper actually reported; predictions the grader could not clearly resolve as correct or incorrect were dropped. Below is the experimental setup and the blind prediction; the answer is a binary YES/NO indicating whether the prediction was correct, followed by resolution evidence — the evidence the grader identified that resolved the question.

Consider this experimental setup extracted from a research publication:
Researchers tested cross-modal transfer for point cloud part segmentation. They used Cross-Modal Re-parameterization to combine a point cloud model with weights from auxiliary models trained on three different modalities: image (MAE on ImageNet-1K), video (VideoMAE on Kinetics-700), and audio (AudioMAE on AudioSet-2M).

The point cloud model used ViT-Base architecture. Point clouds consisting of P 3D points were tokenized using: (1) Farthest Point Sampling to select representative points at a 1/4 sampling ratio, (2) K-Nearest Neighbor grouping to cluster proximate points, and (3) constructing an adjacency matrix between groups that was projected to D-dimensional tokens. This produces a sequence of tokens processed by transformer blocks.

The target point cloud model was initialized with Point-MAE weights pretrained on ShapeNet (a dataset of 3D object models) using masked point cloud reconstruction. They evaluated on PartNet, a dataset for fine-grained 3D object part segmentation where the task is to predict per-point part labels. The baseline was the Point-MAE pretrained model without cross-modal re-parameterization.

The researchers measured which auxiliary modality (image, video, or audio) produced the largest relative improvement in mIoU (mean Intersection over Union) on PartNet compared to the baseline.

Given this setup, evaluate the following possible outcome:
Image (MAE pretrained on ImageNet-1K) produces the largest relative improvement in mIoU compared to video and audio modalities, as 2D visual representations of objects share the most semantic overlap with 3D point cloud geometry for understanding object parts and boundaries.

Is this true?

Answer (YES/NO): NO